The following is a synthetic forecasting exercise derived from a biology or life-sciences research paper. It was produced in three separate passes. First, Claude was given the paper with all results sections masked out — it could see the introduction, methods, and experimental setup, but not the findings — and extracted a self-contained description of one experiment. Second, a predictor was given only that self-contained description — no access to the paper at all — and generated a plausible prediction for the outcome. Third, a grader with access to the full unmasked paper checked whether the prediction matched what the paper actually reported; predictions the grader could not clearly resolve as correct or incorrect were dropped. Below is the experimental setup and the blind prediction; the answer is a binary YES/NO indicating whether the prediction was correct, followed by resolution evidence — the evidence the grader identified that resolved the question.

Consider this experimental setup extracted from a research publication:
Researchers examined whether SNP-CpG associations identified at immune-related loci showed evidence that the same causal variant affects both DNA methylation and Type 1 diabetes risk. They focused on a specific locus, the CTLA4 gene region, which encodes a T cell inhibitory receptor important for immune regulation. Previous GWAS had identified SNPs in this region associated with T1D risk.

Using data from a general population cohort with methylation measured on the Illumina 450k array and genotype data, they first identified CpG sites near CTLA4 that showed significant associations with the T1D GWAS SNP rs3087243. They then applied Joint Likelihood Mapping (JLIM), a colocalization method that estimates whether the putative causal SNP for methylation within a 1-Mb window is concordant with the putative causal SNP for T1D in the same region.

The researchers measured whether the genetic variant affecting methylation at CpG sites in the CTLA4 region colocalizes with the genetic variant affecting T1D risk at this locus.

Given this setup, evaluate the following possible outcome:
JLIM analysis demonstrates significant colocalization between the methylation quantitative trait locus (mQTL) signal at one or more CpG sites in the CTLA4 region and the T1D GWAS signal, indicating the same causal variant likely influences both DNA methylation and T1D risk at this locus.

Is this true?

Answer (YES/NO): YES